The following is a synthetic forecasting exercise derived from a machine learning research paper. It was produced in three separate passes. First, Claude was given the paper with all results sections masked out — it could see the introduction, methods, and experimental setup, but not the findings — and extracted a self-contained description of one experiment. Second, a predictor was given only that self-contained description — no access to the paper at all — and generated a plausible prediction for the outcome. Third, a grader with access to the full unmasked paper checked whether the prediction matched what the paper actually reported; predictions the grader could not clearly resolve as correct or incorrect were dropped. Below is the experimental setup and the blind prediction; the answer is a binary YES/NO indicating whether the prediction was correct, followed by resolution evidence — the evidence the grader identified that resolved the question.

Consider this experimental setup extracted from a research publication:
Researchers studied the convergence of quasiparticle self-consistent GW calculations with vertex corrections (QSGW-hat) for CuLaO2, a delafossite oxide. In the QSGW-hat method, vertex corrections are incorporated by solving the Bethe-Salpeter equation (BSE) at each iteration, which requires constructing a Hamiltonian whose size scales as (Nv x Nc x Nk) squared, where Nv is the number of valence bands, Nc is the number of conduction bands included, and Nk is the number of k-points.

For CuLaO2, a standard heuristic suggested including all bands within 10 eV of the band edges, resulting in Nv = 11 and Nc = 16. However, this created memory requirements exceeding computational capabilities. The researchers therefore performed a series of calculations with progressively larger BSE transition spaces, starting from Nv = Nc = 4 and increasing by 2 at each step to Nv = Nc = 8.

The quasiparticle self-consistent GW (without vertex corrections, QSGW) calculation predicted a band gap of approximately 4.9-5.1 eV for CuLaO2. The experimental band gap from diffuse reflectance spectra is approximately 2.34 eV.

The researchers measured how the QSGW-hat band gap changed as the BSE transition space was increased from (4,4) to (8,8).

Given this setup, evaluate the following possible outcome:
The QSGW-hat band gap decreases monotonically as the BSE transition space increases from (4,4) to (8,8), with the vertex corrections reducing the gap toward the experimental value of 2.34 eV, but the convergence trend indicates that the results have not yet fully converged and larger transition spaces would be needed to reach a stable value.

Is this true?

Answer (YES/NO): YES